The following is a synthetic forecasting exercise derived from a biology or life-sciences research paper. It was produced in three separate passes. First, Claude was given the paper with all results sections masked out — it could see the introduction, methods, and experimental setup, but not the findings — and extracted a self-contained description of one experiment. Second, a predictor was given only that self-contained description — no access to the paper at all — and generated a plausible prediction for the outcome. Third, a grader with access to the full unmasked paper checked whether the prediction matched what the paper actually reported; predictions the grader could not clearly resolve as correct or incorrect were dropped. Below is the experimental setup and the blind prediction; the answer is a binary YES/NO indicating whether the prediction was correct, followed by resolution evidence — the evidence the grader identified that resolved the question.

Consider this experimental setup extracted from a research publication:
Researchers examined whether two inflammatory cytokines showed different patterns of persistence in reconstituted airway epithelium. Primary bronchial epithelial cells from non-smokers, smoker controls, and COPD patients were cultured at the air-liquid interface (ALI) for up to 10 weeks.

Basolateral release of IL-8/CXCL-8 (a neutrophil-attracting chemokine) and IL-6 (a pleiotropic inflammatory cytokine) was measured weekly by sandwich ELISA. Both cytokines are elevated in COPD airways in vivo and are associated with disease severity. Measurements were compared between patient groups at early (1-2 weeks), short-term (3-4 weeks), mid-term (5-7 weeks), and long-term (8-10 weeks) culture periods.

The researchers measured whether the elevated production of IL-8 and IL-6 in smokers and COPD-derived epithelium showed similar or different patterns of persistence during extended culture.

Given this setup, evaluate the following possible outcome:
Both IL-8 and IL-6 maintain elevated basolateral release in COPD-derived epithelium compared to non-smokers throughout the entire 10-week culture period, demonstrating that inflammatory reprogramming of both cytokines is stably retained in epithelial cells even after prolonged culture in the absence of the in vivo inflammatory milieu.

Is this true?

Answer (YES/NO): NO